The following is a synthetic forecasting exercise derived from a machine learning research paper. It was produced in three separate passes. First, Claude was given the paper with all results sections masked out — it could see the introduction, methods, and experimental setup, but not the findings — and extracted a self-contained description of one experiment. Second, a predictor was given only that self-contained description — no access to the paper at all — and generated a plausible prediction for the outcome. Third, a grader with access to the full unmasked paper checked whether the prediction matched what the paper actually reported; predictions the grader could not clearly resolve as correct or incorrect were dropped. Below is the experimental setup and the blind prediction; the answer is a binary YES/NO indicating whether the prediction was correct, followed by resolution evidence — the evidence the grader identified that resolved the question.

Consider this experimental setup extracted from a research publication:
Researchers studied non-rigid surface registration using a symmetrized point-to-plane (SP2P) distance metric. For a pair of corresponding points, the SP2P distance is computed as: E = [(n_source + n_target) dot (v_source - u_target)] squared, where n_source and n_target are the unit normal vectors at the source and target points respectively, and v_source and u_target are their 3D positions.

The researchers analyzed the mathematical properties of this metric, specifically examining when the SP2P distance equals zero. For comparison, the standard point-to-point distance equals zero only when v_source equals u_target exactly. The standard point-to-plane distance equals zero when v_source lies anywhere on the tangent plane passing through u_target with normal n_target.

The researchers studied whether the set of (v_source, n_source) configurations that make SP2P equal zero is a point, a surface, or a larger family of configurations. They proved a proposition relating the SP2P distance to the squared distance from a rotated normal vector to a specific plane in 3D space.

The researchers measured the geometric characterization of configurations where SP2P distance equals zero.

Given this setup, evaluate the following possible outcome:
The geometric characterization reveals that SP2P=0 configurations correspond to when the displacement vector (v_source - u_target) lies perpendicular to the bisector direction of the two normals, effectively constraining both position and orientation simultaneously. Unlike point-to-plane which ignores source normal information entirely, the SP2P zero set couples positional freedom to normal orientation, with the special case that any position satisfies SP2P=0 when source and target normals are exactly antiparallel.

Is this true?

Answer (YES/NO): NO